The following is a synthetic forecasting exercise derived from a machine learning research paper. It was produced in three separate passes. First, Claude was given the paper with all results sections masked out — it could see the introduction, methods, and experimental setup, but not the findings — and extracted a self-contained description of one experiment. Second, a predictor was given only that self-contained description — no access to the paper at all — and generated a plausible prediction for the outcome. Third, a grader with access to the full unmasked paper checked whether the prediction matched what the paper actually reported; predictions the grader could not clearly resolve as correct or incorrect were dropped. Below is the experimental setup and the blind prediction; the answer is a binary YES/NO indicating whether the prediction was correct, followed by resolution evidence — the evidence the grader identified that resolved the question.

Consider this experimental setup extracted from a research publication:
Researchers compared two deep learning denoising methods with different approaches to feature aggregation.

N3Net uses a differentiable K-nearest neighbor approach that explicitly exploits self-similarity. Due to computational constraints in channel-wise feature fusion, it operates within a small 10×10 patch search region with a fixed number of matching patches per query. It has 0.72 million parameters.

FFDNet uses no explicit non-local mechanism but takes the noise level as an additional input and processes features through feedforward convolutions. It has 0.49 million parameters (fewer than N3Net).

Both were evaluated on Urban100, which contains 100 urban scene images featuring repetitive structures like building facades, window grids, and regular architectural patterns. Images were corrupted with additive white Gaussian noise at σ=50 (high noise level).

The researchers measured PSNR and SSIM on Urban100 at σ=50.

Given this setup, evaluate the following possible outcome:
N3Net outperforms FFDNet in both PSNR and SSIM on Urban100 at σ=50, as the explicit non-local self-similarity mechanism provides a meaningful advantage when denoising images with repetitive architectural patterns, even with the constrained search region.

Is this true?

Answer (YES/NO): YES